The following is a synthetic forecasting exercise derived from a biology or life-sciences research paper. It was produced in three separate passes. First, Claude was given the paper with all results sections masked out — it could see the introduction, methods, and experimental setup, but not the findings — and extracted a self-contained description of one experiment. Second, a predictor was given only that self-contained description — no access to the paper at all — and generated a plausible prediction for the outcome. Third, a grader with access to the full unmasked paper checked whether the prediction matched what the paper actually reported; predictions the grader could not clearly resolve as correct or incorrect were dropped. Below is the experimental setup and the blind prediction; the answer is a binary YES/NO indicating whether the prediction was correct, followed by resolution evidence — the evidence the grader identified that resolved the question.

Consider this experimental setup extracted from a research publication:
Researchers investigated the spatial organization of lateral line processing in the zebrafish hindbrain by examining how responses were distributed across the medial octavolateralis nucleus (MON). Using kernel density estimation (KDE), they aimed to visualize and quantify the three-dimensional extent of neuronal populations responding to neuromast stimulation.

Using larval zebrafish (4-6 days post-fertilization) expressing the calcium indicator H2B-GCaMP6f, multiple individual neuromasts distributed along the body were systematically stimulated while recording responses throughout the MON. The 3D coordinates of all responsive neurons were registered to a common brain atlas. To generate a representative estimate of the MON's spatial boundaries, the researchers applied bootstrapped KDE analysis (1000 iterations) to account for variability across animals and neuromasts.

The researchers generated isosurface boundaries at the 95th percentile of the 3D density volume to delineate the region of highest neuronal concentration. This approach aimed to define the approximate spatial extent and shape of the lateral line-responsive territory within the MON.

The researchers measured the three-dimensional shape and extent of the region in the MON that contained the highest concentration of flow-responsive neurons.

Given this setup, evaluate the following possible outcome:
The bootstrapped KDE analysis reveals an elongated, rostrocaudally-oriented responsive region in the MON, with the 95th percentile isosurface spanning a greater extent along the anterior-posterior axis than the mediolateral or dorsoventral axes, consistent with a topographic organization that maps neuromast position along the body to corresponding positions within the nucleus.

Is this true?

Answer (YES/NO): NO